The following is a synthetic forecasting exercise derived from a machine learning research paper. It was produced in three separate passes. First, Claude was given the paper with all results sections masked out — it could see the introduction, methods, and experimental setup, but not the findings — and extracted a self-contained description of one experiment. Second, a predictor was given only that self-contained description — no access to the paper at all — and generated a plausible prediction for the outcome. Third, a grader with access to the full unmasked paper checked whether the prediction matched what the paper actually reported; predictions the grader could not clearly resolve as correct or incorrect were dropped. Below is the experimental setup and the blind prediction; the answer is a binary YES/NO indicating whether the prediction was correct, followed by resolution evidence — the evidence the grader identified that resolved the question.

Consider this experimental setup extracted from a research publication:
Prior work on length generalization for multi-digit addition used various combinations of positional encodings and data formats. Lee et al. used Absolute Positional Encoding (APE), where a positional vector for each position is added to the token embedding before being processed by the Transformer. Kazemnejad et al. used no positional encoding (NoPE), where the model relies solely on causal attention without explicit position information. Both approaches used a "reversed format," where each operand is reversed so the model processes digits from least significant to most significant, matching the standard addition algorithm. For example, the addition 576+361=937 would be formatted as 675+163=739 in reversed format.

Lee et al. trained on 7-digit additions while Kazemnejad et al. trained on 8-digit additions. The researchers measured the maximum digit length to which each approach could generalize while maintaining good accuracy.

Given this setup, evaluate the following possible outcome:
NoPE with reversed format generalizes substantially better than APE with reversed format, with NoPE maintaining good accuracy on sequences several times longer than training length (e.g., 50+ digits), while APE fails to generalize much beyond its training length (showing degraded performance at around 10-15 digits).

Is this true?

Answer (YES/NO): NO